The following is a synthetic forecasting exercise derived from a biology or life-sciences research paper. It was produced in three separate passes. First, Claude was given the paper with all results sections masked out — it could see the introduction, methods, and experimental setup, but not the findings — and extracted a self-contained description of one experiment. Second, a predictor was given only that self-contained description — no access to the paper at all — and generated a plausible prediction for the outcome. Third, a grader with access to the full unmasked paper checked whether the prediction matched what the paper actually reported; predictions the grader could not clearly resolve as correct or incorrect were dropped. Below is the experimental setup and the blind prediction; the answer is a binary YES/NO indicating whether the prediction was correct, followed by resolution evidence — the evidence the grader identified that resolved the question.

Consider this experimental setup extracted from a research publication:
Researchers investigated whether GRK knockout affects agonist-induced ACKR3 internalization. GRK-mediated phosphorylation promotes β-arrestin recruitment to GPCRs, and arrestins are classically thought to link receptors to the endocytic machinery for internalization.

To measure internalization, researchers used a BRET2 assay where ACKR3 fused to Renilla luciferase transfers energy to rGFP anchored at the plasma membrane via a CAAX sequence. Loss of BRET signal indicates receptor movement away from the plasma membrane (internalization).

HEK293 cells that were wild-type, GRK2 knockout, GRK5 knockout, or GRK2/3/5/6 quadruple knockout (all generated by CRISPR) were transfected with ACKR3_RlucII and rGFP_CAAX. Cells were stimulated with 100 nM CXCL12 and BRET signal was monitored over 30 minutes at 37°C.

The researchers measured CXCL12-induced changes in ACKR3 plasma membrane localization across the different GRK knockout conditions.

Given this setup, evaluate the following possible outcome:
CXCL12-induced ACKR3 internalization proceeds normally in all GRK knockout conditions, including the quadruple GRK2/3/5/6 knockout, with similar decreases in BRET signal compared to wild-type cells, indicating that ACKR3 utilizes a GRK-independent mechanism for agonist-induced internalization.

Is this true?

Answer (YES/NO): NO